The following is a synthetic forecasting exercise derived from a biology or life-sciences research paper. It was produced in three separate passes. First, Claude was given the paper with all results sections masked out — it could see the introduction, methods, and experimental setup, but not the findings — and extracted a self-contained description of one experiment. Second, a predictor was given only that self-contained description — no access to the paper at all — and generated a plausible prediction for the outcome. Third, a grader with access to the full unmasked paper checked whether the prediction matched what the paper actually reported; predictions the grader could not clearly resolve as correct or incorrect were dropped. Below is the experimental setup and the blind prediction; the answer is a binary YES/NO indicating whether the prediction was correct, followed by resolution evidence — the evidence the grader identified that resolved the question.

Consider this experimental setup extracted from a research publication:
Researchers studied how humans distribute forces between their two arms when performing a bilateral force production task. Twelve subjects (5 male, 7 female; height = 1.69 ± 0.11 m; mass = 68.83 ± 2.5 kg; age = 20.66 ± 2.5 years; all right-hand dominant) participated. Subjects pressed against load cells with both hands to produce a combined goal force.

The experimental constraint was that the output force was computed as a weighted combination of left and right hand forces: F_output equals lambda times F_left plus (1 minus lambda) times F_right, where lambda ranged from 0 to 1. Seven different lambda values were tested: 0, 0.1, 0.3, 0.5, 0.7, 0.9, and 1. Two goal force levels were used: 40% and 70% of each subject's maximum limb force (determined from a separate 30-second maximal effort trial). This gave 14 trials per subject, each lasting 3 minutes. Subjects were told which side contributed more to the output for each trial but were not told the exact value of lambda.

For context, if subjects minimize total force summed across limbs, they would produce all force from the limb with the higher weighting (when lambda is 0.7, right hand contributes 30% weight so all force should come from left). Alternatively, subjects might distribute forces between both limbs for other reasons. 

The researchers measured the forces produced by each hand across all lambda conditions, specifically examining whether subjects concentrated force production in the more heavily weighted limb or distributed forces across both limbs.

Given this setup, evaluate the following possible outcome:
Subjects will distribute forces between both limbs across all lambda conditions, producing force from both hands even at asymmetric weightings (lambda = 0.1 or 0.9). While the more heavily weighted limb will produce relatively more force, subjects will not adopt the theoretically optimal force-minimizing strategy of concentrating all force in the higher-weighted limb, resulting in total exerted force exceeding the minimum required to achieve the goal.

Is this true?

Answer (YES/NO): YES